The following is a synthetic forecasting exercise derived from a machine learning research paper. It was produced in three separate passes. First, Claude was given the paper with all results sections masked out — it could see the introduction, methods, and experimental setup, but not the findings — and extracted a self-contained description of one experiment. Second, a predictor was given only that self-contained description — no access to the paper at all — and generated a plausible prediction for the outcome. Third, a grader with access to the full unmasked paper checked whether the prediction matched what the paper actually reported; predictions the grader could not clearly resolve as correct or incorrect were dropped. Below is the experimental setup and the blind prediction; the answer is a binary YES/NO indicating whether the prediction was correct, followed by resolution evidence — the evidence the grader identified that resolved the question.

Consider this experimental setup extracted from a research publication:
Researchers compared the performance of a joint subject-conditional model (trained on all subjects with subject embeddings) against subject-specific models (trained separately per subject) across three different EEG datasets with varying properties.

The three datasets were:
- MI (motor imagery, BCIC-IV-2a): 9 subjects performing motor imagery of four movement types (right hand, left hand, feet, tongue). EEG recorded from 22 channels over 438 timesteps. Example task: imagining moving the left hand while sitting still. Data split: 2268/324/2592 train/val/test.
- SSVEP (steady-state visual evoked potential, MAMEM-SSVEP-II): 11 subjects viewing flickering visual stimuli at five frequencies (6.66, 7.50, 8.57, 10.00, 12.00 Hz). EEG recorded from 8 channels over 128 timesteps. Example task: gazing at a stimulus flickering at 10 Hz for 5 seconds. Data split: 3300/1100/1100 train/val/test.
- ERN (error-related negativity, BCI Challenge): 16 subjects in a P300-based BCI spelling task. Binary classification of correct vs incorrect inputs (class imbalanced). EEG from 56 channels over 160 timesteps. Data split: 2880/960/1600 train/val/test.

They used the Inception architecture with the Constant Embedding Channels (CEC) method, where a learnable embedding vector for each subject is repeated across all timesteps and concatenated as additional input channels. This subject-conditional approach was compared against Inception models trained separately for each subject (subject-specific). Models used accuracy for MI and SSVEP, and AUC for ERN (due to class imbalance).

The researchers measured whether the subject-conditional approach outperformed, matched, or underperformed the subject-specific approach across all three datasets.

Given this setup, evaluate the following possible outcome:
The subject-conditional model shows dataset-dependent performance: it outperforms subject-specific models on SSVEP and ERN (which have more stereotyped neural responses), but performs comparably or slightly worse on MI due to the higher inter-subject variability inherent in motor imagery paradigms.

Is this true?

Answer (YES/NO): YES